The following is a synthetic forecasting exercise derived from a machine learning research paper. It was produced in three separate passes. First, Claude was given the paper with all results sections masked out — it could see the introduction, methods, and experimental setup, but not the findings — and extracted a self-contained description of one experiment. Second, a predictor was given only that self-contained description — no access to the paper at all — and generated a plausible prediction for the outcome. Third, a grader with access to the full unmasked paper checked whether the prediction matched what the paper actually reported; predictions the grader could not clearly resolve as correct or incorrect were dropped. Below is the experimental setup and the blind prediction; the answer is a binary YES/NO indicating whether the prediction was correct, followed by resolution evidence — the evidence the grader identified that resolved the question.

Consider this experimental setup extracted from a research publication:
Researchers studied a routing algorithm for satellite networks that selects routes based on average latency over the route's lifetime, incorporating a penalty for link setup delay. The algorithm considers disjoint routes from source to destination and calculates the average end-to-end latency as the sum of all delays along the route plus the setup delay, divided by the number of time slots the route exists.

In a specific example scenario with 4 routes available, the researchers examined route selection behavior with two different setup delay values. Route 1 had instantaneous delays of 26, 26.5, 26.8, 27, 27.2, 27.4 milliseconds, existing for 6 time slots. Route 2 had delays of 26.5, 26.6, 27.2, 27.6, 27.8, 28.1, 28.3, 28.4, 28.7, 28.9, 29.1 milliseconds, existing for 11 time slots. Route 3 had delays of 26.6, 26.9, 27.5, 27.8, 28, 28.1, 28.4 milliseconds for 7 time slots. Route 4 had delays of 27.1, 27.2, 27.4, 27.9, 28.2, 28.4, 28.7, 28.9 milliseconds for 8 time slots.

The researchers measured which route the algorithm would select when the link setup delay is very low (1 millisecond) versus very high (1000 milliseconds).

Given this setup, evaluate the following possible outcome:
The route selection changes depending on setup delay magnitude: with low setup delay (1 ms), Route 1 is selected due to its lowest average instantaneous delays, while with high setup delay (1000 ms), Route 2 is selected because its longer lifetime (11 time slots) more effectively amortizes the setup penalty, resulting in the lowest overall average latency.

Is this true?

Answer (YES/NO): YES